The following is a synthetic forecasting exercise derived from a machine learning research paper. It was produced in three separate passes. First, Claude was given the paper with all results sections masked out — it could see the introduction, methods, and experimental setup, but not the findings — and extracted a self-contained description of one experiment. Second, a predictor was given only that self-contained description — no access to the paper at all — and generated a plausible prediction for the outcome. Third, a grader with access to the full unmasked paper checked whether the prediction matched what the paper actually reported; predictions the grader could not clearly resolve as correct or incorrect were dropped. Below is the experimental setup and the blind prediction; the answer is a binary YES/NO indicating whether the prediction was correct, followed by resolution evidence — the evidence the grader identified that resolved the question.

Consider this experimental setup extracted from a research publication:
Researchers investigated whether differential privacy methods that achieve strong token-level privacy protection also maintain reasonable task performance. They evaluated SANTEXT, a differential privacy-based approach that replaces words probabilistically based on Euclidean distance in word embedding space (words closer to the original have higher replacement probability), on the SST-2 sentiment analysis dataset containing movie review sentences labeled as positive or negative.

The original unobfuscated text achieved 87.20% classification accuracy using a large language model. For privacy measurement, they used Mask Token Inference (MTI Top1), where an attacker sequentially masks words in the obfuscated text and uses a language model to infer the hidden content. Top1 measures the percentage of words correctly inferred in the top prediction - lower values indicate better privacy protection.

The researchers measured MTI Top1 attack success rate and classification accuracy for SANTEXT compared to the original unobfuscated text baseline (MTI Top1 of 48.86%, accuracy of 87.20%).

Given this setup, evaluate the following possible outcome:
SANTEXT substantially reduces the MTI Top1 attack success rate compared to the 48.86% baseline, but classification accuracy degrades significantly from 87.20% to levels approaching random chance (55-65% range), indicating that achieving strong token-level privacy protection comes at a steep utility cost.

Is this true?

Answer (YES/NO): NO